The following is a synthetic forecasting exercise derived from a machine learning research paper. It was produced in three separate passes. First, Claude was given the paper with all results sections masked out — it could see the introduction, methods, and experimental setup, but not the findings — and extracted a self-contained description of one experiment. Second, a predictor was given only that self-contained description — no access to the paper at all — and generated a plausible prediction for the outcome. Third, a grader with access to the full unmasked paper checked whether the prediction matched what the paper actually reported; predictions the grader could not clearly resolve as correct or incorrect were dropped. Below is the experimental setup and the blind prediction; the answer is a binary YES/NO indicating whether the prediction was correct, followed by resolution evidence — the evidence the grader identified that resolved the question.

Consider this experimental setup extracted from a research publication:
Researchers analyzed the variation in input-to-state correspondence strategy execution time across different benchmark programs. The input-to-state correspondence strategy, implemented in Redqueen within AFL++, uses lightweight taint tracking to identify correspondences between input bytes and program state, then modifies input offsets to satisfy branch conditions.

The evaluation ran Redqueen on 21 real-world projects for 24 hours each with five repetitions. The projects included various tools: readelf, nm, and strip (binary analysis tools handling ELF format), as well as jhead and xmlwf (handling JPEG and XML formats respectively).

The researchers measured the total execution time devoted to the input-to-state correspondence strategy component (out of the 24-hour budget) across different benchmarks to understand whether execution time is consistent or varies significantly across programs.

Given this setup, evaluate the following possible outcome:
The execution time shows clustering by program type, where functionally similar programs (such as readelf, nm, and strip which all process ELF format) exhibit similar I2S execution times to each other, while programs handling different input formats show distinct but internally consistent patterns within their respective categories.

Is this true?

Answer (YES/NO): NO